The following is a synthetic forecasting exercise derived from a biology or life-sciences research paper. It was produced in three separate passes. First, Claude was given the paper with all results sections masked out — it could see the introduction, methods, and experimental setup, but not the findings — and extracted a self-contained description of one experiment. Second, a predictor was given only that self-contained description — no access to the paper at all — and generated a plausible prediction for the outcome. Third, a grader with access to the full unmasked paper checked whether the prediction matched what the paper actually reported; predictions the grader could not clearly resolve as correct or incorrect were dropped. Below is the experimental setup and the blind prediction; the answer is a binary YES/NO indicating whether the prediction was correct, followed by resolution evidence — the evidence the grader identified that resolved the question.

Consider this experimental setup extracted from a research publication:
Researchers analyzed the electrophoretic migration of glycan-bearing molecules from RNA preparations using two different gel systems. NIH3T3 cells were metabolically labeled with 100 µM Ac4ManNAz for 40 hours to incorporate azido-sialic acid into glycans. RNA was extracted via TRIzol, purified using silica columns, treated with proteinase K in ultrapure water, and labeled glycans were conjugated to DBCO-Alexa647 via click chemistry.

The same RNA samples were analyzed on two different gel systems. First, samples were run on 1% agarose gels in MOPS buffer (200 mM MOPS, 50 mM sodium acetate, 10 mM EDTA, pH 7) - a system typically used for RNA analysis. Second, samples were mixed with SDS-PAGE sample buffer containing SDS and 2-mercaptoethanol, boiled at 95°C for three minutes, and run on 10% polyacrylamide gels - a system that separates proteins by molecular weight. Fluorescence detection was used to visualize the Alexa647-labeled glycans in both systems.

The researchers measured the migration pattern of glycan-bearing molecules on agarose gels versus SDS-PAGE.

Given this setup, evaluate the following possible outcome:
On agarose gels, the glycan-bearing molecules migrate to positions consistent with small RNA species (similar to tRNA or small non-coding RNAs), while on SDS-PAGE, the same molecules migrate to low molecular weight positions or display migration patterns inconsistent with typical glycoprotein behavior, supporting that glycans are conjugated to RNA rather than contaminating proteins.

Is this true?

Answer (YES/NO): NO